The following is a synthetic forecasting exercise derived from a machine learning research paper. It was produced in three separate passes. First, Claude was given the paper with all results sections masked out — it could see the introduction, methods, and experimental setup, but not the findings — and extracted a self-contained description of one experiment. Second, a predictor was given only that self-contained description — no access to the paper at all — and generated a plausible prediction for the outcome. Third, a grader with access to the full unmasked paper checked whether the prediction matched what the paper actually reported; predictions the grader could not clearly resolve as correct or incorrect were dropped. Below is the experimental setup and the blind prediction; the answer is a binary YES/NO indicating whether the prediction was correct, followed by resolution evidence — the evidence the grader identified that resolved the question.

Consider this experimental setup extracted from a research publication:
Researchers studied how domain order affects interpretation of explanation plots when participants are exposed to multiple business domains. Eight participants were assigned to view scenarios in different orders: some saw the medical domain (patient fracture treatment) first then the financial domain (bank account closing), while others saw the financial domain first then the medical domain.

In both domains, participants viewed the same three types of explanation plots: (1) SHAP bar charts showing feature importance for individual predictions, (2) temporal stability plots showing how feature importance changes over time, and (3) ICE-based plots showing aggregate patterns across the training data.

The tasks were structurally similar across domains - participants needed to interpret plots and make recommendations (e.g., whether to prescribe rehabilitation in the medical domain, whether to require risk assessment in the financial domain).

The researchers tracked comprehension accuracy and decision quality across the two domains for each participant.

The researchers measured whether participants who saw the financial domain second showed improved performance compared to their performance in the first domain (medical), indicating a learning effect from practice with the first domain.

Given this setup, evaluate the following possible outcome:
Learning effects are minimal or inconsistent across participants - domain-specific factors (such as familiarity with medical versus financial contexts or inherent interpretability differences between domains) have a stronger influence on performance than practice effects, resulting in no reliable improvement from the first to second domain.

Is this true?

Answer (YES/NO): NO